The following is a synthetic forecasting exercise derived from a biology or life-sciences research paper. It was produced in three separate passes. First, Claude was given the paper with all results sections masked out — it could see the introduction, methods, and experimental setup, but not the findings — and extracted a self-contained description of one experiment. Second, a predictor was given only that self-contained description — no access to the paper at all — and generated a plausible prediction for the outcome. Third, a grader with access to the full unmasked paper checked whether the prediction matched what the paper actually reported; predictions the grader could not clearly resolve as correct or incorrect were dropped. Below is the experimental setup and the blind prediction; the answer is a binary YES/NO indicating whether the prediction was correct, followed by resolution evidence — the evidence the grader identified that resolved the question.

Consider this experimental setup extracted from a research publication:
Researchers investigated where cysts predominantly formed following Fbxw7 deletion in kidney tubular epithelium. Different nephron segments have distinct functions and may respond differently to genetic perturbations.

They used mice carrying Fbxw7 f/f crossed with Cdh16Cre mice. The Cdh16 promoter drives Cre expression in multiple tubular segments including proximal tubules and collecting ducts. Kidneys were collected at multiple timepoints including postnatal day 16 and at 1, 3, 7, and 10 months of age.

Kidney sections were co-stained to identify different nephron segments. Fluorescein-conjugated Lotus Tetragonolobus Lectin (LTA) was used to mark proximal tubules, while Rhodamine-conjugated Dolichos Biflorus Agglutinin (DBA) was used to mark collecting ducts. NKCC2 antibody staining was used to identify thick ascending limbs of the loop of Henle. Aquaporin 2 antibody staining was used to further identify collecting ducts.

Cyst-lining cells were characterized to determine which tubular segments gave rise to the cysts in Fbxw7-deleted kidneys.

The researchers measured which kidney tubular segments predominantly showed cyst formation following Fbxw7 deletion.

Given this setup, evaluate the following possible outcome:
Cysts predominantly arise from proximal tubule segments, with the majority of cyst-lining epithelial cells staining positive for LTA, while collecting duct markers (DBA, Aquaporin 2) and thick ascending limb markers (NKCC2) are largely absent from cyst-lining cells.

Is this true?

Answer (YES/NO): NO